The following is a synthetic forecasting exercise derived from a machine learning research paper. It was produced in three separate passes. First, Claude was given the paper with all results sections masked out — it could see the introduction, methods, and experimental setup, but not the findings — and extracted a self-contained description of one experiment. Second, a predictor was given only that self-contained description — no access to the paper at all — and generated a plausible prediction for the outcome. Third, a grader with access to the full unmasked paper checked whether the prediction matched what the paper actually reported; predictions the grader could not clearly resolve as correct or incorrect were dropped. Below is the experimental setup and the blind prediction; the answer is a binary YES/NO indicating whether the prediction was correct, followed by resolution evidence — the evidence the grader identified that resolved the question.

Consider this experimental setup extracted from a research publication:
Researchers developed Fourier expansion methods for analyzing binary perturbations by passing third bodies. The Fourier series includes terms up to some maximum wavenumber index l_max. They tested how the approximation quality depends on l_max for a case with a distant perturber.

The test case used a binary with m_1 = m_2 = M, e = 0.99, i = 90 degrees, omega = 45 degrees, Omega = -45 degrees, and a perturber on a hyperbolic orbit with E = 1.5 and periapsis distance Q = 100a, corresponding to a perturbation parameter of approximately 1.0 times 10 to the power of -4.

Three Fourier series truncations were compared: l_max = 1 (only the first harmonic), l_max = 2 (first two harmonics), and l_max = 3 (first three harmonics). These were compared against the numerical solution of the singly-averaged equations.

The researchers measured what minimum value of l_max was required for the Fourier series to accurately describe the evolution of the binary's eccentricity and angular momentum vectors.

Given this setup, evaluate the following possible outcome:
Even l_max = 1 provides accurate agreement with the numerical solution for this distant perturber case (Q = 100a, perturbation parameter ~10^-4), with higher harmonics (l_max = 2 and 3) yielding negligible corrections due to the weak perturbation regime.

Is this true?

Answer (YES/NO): NO